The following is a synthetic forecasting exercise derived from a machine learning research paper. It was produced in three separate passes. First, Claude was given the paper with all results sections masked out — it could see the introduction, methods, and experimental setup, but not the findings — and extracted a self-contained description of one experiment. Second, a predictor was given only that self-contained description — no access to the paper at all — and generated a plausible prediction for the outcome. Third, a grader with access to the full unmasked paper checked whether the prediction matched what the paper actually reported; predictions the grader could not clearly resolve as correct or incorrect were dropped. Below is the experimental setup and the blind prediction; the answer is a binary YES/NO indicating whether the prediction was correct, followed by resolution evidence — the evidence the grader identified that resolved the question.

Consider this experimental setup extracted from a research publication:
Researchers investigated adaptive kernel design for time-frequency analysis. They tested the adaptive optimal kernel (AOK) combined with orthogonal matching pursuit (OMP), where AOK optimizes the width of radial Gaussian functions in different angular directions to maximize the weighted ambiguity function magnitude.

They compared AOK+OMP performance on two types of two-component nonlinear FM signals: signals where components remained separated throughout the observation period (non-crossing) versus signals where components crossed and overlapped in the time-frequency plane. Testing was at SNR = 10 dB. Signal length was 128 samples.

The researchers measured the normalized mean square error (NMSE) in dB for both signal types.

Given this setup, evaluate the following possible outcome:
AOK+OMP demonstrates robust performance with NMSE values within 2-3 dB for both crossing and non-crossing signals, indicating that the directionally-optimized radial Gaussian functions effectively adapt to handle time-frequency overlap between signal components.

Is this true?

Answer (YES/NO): NO